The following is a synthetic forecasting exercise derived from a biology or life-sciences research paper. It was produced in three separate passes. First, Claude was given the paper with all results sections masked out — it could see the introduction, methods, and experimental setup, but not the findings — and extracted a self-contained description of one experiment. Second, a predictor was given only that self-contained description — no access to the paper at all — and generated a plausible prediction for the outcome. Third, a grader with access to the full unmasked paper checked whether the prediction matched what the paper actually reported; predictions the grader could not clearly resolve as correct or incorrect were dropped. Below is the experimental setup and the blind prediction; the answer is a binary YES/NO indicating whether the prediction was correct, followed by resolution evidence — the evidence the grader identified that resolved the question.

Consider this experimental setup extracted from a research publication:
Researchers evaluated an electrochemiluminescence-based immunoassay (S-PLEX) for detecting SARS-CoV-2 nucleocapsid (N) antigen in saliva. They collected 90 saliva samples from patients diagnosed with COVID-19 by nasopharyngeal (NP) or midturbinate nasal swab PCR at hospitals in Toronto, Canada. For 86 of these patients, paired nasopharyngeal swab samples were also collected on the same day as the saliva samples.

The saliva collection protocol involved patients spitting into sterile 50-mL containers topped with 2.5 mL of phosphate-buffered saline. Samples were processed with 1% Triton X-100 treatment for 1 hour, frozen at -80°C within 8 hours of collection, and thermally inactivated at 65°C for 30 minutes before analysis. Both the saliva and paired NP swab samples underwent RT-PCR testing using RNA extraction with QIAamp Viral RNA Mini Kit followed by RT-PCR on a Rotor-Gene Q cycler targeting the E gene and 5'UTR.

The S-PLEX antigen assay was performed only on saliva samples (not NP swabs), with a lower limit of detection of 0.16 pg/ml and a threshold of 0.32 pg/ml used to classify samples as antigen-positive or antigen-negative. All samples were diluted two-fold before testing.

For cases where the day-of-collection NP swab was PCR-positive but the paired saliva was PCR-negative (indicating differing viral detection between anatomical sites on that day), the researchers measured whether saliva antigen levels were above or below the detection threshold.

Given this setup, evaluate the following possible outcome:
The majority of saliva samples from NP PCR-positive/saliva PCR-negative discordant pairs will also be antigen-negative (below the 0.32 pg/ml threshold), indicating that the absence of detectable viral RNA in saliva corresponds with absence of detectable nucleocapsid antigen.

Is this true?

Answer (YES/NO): NO